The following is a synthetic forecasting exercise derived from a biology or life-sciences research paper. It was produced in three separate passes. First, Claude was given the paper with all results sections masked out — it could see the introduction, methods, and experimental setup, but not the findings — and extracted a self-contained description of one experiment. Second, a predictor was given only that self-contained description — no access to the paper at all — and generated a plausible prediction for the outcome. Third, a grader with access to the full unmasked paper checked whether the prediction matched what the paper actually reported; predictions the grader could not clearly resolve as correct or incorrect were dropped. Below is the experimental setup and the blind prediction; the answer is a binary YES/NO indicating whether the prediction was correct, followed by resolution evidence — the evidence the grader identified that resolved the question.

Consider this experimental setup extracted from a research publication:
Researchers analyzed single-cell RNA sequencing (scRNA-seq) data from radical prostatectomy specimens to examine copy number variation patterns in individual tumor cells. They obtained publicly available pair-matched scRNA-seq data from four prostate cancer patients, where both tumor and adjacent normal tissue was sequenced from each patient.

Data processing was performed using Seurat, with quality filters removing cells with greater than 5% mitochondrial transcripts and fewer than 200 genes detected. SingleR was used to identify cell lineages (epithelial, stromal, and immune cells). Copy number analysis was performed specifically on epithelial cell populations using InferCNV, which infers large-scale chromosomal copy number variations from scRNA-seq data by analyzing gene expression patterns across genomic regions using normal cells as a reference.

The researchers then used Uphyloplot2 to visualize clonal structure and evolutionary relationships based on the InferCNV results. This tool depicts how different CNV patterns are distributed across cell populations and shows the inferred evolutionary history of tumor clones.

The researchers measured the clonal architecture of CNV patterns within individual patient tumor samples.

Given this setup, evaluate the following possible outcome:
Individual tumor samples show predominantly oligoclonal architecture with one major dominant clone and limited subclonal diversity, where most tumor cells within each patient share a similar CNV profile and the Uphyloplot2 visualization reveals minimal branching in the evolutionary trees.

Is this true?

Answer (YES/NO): NO